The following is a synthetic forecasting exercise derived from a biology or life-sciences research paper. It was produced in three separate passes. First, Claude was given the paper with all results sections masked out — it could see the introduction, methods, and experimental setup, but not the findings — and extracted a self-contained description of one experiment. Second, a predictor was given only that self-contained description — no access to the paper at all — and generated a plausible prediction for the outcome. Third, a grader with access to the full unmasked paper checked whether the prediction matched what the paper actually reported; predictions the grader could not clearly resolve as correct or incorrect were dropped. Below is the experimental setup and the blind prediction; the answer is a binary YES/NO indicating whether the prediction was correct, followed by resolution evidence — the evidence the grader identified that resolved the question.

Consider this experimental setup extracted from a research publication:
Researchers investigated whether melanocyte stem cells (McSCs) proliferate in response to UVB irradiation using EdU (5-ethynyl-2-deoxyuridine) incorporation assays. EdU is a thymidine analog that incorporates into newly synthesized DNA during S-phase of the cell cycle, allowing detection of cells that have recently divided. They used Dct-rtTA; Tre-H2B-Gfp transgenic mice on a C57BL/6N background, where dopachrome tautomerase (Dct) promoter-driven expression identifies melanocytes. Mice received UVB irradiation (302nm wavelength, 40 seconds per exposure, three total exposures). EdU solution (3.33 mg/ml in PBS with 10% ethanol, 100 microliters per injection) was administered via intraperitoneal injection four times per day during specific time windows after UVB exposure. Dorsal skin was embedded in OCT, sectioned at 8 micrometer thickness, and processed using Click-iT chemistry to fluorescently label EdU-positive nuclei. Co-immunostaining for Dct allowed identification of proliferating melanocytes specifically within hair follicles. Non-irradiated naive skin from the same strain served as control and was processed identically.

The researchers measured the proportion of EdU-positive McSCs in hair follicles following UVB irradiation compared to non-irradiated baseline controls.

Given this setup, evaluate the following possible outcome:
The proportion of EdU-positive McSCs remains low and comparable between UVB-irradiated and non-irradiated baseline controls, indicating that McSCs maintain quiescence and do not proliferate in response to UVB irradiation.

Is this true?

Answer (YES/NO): NO